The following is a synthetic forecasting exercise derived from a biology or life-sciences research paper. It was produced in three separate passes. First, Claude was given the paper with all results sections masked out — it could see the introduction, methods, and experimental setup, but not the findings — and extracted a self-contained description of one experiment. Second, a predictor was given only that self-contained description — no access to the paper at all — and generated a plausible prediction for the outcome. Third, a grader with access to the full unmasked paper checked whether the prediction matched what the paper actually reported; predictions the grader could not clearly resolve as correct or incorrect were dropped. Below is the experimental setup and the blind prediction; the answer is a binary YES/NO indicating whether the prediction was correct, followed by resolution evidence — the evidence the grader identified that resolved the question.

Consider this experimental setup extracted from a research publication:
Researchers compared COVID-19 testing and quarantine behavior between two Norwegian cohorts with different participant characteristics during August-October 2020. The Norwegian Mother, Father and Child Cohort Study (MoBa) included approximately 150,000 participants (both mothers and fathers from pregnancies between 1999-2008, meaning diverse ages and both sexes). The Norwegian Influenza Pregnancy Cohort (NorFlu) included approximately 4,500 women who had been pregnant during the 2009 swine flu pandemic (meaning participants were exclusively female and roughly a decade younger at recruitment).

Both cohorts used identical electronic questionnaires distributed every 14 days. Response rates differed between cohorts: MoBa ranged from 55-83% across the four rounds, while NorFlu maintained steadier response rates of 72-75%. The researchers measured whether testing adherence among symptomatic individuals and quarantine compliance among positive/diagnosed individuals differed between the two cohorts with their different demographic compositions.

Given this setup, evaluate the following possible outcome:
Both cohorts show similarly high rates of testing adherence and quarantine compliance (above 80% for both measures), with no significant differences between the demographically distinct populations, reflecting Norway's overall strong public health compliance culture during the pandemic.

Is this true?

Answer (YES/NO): NO